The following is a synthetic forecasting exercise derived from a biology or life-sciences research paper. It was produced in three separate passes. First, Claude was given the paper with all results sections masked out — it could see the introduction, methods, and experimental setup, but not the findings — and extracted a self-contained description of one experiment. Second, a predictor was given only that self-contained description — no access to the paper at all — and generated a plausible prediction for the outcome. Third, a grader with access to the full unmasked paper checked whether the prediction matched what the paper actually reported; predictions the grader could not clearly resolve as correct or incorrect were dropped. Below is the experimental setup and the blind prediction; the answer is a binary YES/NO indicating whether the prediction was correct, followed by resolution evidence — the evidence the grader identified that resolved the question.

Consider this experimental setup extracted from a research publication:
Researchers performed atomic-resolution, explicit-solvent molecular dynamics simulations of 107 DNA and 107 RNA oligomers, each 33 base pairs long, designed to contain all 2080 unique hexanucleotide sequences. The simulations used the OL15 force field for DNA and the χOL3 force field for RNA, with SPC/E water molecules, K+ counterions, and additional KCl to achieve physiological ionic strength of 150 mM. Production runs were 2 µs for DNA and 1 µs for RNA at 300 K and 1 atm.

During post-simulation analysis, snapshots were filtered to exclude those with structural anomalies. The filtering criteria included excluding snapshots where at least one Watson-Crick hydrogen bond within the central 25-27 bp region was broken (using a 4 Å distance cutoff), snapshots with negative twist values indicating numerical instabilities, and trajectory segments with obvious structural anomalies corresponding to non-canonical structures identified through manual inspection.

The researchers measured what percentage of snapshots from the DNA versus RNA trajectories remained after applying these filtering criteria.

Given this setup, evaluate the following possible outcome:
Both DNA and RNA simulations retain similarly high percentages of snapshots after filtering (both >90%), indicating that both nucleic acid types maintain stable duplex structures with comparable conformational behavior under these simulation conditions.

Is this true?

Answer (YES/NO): NO